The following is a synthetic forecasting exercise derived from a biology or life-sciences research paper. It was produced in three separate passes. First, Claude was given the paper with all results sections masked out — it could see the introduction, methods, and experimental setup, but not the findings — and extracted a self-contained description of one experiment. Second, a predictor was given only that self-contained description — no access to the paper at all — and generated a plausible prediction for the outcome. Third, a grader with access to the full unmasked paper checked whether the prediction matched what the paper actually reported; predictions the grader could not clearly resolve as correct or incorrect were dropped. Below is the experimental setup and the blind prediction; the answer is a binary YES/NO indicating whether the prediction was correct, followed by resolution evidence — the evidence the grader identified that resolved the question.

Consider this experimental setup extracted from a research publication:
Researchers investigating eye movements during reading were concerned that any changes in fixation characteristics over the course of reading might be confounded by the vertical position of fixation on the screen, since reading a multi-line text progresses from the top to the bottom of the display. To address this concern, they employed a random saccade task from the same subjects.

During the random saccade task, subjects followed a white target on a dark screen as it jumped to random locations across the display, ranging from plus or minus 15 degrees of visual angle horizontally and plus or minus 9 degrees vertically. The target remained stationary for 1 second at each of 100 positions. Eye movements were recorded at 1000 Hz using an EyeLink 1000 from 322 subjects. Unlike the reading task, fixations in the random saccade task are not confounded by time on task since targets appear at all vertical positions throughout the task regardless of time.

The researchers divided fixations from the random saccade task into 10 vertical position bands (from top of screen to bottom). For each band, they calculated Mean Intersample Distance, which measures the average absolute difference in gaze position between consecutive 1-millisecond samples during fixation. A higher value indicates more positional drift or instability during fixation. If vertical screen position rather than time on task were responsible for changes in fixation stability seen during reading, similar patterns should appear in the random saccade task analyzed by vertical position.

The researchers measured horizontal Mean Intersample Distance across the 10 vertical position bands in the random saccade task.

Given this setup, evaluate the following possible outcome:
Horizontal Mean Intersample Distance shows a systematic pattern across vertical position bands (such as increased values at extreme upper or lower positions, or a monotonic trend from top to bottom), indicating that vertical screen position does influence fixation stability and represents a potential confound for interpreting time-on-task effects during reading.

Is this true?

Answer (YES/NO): NO